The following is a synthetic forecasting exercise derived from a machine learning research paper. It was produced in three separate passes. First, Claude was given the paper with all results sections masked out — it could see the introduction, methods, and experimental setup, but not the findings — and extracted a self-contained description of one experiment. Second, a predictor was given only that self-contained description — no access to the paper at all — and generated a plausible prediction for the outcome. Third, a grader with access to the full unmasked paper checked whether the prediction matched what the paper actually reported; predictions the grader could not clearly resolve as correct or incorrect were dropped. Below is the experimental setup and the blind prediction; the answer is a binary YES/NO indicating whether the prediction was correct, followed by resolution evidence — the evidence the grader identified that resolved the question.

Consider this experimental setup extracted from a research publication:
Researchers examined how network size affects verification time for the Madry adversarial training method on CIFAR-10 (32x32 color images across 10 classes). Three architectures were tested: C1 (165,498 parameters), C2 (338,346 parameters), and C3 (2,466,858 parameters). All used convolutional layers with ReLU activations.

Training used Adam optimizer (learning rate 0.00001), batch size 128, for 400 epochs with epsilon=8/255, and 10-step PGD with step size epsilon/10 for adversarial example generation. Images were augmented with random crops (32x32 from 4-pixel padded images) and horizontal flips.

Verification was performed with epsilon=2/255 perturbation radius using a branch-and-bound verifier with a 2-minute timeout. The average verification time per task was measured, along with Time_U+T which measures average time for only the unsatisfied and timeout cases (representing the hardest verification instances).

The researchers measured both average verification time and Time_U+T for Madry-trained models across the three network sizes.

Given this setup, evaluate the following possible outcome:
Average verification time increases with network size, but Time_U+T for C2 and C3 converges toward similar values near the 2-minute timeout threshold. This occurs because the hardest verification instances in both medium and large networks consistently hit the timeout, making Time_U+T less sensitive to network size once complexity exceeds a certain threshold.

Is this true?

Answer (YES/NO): NO